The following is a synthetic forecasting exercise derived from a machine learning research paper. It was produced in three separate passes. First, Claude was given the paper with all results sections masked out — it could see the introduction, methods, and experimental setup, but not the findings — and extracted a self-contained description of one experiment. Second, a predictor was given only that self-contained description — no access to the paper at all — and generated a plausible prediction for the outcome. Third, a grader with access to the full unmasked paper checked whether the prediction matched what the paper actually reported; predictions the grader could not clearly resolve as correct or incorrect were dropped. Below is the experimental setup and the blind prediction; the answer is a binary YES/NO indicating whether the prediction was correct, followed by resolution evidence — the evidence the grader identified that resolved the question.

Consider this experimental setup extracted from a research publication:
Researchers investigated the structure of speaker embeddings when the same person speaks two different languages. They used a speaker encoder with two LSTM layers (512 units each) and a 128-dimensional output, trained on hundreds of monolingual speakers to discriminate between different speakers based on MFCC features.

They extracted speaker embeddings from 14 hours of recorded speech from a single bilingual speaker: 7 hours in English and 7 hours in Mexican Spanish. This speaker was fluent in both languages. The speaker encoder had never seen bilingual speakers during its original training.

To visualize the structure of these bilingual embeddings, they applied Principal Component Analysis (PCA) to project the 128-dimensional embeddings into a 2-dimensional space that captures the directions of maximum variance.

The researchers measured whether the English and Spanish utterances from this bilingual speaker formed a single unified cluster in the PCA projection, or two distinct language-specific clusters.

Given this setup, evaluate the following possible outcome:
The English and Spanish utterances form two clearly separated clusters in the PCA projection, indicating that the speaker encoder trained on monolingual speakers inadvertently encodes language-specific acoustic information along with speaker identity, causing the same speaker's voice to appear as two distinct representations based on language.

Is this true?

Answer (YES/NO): NO